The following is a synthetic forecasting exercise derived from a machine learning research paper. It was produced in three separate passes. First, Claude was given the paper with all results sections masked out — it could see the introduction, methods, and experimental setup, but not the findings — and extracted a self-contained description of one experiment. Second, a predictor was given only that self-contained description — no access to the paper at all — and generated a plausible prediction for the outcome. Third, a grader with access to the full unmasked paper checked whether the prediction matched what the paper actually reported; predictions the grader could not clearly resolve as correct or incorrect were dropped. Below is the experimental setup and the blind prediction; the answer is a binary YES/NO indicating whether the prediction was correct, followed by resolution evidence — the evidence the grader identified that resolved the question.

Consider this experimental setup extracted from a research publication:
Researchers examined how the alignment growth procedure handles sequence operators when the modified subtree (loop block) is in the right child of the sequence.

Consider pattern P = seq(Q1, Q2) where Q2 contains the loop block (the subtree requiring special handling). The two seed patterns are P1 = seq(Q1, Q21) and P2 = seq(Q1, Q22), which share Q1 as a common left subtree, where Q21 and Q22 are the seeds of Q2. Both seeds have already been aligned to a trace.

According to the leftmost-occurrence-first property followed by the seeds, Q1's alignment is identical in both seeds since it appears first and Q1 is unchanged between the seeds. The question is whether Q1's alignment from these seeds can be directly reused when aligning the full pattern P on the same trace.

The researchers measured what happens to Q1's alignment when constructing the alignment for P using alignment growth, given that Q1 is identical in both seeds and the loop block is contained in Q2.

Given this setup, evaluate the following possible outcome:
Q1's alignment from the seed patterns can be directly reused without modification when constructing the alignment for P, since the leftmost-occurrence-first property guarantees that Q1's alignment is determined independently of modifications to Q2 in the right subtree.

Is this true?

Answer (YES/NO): YES